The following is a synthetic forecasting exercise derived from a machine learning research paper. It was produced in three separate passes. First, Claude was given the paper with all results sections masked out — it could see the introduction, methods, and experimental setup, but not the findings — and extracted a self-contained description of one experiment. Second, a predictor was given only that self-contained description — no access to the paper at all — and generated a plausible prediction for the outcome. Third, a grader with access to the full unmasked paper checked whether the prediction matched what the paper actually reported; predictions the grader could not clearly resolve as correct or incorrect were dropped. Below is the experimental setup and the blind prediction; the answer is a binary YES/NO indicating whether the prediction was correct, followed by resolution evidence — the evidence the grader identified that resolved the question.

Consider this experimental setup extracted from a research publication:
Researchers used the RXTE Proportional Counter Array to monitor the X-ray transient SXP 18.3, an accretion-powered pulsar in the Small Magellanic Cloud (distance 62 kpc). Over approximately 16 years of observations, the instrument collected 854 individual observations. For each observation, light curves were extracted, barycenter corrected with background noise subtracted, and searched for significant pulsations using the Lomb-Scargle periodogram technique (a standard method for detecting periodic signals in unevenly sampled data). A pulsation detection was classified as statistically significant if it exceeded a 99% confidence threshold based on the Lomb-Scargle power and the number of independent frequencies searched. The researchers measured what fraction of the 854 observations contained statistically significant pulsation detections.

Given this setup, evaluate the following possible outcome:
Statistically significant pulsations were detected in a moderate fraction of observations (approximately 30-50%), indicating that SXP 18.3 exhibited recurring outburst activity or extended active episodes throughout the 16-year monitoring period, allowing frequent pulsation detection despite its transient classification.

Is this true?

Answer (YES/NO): NO